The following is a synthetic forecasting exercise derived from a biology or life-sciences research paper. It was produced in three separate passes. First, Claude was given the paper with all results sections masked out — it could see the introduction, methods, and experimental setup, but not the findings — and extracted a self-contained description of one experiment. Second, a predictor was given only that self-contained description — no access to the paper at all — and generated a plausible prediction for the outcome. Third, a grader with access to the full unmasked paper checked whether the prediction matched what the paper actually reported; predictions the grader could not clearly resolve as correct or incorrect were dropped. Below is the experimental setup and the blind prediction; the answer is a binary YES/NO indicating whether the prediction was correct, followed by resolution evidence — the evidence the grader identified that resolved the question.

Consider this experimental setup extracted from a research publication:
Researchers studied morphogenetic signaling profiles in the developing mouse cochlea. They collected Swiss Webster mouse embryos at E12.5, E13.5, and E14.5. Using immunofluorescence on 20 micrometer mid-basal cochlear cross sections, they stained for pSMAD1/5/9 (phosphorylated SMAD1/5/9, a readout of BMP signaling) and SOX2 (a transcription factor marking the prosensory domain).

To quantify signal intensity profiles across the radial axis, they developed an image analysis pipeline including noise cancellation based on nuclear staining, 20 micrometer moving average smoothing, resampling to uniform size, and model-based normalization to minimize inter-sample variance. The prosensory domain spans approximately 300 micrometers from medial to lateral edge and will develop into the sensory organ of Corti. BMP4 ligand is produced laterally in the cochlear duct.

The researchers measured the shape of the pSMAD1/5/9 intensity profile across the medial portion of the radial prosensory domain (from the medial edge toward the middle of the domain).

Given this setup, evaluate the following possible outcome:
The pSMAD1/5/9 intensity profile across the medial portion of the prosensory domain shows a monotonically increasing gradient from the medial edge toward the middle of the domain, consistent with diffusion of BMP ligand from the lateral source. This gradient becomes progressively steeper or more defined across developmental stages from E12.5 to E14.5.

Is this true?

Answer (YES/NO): NO